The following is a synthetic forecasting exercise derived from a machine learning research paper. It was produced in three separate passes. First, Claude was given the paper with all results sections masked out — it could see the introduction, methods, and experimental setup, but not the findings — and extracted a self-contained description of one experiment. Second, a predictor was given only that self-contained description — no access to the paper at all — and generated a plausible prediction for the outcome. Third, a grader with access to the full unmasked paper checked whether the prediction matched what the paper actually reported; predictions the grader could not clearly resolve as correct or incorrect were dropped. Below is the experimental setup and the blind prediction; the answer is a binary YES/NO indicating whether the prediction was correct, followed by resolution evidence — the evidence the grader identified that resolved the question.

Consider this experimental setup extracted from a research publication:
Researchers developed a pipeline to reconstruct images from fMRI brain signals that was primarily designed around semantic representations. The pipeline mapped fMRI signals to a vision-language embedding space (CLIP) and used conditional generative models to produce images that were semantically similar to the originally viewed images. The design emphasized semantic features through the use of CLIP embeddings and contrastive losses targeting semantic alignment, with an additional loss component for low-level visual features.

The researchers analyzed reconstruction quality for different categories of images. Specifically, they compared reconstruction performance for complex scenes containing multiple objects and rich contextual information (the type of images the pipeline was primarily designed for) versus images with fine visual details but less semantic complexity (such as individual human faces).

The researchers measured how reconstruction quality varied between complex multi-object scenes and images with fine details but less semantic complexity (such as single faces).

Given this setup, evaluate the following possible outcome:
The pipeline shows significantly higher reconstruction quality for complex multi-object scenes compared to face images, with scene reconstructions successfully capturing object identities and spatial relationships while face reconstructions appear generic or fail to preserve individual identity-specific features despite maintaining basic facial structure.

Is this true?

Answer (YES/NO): NO